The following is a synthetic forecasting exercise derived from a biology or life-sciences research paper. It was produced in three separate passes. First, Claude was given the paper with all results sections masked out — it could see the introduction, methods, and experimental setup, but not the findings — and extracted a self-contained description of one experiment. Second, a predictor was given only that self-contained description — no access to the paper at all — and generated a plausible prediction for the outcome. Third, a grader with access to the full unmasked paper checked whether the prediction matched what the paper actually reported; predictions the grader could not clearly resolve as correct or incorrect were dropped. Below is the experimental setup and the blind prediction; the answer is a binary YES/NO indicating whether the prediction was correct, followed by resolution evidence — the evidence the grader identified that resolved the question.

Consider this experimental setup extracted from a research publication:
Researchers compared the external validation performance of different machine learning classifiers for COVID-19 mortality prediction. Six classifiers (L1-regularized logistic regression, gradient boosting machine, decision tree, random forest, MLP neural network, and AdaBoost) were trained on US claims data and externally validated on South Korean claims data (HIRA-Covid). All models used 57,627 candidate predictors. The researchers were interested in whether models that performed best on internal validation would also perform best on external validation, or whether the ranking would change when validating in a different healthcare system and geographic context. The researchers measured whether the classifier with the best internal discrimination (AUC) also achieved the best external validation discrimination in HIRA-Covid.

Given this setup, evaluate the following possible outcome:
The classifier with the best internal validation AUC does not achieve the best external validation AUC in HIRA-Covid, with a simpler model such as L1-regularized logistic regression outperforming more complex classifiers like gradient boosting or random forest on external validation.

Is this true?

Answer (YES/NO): NO